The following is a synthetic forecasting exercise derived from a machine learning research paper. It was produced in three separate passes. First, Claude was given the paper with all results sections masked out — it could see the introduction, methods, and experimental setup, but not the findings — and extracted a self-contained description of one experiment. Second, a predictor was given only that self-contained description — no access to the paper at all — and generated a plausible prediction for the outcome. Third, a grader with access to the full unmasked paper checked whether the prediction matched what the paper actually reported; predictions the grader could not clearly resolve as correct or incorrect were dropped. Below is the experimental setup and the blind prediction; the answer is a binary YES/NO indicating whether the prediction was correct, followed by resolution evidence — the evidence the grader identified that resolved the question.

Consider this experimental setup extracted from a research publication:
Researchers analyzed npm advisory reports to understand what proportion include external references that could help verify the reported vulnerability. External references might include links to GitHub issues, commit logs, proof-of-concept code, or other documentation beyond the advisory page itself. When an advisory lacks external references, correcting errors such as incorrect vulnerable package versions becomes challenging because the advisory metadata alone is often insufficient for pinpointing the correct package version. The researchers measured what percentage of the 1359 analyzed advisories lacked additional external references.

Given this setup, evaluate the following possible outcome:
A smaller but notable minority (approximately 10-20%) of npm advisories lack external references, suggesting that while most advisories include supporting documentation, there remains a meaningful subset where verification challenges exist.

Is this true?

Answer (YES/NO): NO